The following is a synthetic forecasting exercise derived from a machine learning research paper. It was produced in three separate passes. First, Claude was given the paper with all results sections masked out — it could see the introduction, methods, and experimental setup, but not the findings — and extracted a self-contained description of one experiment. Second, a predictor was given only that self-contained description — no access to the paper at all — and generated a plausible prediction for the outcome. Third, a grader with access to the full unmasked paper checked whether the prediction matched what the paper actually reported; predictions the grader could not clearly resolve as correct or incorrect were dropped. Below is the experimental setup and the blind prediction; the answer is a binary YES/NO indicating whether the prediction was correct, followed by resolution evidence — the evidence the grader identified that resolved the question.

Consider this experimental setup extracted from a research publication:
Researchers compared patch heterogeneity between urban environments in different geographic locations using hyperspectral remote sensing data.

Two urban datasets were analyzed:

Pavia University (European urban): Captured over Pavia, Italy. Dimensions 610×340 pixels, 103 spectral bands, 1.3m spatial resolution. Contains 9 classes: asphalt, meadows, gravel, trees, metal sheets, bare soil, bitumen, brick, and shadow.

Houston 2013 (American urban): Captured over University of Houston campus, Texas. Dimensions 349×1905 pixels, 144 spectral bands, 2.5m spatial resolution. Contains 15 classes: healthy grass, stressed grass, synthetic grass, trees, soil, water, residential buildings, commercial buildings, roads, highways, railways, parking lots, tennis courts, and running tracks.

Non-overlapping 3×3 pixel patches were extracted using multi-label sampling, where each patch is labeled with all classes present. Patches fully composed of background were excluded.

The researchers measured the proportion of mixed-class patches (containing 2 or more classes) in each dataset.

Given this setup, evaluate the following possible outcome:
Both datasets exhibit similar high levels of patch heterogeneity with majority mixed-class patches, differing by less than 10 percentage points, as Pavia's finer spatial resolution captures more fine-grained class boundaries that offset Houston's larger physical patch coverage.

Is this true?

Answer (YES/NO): NO